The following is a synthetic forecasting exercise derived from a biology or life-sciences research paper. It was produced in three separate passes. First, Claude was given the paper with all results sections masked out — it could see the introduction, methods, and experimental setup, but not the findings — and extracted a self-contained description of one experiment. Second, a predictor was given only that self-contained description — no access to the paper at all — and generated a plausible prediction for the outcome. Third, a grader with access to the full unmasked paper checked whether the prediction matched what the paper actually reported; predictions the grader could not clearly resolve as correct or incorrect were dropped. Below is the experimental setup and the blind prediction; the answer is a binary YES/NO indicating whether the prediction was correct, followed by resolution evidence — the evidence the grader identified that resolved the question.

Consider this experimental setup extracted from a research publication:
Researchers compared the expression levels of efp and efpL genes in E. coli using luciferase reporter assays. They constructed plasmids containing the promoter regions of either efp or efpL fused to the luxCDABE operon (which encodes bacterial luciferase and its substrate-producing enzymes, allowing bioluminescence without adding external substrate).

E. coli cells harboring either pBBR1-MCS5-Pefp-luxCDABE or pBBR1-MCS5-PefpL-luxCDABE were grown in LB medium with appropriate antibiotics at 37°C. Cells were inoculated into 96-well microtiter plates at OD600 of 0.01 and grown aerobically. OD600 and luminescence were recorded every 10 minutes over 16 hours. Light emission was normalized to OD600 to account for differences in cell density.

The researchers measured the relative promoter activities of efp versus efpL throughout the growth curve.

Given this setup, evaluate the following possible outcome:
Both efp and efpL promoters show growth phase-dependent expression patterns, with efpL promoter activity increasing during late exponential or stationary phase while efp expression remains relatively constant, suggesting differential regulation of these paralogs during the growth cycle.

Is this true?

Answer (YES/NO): NO